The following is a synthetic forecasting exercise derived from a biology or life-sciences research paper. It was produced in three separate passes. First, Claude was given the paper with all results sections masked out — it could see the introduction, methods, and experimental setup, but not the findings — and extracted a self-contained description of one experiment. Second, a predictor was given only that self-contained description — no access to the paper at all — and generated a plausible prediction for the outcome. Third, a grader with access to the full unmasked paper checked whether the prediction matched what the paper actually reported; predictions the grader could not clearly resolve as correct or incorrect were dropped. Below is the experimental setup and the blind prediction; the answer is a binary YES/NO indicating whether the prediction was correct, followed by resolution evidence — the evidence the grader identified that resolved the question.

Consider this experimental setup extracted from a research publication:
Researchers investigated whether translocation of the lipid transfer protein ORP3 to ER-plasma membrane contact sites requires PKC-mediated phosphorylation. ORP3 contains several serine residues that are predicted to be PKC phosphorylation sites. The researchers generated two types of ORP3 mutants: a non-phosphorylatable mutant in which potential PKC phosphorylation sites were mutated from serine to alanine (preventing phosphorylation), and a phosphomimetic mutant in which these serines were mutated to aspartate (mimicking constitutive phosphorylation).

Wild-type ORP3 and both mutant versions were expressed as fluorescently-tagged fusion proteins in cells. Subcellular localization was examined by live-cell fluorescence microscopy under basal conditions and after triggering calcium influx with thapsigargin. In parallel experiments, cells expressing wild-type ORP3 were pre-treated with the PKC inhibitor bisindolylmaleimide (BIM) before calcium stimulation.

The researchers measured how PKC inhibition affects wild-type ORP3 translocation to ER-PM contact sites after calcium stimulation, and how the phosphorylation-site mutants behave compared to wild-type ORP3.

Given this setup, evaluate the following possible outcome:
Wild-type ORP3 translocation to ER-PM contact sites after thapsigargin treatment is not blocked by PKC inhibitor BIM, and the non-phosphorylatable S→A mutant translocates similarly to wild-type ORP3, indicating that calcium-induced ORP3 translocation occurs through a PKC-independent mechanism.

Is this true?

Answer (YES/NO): NO